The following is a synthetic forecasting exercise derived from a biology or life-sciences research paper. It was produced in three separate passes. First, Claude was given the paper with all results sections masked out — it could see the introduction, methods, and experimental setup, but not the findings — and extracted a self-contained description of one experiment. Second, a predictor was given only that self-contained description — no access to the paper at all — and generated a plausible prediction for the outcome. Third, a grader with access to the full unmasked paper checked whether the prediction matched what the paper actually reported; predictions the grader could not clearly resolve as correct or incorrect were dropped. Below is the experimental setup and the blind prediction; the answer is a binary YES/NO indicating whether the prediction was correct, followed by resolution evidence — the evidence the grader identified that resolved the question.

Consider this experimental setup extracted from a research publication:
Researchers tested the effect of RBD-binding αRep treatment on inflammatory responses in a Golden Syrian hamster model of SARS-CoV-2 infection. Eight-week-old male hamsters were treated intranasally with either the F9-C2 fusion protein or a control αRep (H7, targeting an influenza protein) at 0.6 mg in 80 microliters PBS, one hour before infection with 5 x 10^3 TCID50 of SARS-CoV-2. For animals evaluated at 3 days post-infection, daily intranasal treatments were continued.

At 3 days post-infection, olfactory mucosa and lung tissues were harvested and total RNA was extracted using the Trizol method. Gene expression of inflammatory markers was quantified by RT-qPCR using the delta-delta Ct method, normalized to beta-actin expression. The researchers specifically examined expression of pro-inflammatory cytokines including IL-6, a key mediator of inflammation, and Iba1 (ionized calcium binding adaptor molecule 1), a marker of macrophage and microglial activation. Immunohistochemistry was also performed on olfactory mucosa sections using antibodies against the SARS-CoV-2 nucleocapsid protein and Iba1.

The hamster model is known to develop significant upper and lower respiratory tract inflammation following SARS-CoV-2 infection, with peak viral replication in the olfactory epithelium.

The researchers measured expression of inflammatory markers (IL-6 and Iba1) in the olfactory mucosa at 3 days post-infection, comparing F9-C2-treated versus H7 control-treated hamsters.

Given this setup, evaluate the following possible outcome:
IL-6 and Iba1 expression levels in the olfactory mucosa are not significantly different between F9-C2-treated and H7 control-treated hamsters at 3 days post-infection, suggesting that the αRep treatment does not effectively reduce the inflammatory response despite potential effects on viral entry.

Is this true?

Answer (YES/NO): NO